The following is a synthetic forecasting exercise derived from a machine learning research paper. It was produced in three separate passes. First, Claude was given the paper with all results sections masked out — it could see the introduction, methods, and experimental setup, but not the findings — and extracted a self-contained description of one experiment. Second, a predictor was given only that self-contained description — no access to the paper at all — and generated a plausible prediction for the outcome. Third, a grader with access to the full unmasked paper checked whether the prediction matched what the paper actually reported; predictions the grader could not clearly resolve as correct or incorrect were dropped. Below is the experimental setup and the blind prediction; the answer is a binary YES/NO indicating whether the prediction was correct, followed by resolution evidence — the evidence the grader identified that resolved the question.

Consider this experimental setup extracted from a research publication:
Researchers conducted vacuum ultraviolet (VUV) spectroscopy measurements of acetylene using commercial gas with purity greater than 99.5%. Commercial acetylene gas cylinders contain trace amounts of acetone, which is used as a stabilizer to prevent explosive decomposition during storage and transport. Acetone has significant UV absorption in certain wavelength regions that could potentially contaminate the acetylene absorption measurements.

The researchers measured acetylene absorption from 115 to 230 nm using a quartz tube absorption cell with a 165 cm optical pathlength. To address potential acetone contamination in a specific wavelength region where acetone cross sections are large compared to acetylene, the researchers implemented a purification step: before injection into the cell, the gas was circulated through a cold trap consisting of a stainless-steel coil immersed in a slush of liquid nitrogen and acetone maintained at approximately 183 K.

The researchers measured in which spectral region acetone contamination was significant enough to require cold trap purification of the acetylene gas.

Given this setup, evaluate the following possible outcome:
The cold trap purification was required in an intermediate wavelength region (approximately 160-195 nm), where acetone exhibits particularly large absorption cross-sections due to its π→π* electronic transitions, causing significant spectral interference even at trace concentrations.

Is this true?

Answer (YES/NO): NO